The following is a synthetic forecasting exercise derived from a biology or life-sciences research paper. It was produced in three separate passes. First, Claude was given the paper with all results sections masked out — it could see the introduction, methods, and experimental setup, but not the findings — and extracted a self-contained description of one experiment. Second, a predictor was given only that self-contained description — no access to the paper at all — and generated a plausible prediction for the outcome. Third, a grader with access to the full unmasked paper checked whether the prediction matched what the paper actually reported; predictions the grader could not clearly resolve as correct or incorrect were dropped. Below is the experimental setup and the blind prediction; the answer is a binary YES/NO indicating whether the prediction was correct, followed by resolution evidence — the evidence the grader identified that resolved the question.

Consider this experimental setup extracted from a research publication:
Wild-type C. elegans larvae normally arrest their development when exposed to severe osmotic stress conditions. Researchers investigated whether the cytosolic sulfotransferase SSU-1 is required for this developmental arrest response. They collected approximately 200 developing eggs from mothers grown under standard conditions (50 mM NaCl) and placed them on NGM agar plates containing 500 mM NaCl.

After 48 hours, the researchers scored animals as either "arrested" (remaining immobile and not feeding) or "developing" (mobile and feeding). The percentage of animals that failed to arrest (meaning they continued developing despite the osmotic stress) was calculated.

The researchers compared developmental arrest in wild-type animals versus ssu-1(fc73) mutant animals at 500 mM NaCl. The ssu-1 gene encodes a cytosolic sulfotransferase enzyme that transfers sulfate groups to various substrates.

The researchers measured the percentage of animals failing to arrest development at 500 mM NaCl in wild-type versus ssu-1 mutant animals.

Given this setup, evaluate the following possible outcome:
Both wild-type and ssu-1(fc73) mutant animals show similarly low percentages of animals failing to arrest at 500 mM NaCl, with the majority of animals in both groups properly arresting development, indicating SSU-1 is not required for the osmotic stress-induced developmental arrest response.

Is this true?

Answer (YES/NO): NO